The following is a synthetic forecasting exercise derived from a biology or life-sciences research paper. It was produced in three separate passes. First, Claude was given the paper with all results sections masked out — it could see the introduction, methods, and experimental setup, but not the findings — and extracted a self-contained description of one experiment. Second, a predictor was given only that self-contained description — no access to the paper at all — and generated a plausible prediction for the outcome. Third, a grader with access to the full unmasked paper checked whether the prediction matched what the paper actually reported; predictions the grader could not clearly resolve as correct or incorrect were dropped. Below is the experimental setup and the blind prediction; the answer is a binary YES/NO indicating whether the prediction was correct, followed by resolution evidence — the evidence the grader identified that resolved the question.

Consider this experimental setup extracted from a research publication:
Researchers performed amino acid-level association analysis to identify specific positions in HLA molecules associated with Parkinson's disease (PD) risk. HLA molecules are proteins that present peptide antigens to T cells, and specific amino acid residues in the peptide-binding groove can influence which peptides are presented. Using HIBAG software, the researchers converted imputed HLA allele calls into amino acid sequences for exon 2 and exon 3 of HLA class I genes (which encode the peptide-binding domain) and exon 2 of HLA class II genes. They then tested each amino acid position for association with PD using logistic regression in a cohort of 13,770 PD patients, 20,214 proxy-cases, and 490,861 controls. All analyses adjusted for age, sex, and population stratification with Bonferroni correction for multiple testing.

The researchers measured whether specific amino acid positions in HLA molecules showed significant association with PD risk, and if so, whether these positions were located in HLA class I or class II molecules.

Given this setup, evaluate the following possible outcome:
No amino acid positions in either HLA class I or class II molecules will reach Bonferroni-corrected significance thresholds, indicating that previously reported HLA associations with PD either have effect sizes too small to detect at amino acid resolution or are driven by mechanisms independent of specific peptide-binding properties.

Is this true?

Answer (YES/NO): NO